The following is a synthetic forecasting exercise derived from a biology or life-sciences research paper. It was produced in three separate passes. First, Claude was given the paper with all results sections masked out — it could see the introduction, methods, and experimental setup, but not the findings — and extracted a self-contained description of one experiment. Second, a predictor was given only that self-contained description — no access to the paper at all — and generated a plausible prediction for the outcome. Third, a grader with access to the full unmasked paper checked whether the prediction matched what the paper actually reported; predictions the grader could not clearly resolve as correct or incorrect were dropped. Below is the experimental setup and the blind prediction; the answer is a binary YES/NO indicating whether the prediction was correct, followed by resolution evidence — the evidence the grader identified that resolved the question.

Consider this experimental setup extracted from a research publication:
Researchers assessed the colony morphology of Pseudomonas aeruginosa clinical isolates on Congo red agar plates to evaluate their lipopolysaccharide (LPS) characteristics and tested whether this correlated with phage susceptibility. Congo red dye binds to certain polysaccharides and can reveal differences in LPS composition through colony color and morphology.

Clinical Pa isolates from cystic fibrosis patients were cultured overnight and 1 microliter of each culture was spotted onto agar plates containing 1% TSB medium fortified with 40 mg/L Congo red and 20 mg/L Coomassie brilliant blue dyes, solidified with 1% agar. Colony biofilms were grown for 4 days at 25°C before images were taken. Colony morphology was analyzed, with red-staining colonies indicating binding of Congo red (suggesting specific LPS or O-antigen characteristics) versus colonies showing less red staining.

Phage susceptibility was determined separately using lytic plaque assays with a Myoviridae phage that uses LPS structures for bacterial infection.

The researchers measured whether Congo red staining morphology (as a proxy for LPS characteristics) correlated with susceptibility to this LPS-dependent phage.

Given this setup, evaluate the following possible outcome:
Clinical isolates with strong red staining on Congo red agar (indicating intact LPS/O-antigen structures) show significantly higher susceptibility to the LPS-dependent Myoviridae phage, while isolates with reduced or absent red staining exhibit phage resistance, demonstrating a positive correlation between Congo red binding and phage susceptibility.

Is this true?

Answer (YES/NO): NO